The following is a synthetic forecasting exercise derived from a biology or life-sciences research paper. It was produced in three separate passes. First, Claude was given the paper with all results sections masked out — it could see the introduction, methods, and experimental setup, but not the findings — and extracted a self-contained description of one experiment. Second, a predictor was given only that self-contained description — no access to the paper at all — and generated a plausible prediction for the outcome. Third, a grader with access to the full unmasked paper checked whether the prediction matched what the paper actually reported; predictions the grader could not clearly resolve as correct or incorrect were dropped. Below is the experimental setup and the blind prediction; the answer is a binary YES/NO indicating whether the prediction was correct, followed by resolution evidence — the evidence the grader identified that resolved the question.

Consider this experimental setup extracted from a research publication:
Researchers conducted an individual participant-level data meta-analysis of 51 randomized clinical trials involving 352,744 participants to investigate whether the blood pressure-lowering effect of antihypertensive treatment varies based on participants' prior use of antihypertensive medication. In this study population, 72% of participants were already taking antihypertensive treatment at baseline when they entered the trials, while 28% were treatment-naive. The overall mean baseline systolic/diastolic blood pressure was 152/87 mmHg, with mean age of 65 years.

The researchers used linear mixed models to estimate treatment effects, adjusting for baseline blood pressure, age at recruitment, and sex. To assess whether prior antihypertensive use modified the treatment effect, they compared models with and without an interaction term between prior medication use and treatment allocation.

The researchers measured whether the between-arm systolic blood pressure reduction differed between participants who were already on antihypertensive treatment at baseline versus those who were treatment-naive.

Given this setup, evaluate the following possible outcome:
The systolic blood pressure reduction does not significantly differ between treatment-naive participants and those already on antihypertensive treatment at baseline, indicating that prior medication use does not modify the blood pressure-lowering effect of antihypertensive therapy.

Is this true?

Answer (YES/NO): YES